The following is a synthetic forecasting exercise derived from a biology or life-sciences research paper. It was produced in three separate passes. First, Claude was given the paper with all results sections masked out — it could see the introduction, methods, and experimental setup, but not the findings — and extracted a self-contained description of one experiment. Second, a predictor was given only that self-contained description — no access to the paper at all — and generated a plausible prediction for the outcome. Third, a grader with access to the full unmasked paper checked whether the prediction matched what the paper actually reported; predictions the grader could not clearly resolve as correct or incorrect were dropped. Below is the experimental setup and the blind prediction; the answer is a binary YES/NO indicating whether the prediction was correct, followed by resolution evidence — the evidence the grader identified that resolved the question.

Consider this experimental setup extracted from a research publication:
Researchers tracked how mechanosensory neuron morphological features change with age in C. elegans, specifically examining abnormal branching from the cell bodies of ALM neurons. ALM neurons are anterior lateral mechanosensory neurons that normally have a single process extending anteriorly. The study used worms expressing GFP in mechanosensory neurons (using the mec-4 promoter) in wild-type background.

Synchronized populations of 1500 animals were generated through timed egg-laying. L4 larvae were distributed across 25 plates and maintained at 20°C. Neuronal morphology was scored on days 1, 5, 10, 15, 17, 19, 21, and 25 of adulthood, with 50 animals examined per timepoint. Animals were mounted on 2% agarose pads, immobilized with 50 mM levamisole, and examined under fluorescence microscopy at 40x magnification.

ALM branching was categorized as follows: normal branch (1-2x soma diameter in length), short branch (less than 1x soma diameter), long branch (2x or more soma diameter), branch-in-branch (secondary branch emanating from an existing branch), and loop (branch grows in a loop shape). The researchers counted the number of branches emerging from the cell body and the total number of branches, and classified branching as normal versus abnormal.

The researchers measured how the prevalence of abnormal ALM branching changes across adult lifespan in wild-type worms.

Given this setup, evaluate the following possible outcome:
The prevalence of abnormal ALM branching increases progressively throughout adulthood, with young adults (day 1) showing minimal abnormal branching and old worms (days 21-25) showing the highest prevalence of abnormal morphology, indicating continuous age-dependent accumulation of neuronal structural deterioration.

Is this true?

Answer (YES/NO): YES